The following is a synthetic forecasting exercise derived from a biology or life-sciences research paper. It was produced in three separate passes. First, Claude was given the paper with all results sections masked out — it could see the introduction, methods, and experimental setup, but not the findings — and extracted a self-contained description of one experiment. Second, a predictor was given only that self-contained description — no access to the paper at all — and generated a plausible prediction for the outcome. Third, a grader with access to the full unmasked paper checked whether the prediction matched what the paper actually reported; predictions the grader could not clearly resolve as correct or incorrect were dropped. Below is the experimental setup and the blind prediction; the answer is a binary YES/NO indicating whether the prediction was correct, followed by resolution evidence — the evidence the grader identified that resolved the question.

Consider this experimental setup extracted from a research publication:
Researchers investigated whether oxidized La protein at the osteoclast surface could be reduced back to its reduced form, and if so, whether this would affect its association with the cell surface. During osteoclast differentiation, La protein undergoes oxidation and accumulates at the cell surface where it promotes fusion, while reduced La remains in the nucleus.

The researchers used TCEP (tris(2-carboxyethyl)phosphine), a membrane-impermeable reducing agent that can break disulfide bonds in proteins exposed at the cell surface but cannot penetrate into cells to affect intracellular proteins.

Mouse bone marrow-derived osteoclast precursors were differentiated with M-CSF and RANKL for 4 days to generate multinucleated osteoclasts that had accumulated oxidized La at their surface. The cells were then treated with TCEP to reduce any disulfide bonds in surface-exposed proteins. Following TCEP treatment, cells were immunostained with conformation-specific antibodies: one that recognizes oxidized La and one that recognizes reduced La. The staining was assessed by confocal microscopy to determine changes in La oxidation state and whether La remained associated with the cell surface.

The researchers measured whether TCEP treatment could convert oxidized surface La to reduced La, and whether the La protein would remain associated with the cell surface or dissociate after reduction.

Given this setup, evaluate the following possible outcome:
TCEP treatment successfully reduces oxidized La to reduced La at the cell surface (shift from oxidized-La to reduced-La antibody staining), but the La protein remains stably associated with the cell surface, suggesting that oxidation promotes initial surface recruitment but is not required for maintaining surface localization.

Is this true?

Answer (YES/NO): YES